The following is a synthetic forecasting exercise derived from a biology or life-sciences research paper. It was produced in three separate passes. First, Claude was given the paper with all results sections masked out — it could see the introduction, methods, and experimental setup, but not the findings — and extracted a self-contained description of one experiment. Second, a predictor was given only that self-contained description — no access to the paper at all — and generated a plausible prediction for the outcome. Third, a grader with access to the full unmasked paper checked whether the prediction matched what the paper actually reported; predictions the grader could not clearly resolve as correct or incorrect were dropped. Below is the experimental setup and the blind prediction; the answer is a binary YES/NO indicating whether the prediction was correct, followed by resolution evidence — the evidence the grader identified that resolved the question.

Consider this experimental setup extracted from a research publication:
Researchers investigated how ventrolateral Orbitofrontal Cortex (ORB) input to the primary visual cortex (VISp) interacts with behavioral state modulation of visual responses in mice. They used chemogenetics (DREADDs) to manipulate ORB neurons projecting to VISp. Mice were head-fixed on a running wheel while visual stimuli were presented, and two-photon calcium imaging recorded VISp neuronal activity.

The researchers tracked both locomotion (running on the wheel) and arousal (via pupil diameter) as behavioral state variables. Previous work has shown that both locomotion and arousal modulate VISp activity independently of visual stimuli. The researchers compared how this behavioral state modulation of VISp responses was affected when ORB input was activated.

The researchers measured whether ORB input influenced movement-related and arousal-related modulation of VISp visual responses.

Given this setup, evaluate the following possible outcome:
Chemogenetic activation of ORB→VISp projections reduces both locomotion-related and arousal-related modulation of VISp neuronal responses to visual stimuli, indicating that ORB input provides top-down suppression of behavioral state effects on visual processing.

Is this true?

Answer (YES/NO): NO